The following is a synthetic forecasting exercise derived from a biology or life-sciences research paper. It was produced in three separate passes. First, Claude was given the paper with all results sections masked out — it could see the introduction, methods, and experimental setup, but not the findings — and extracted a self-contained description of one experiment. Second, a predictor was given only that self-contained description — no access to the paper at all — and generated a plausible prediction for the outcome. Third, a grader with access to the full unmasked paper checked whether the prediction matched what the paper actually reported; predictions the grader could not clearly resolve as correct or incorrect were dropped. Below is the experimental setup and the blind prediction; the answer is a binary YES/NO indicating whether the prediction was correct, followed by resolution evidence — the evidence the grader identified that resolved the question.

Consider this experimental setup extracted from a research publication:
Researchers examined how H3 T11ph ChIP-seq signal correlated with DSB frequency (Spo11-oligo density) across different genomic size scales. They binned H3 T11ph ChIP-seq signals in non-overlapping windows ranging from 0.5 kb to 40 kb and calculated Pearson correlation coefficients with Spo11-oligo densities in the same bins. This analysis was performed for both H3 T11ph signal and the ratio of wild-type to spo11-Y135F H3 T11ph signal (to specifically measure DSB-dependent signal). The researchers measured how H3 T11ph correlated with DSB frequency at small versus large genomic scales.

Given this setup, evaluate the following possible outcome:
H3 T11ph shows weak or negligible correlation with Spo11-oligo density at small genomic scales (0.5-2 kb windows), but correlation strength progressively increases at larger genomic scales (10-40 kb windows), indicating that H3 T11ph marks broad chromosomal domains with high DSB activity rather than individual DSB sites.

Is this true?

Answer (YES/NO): NO